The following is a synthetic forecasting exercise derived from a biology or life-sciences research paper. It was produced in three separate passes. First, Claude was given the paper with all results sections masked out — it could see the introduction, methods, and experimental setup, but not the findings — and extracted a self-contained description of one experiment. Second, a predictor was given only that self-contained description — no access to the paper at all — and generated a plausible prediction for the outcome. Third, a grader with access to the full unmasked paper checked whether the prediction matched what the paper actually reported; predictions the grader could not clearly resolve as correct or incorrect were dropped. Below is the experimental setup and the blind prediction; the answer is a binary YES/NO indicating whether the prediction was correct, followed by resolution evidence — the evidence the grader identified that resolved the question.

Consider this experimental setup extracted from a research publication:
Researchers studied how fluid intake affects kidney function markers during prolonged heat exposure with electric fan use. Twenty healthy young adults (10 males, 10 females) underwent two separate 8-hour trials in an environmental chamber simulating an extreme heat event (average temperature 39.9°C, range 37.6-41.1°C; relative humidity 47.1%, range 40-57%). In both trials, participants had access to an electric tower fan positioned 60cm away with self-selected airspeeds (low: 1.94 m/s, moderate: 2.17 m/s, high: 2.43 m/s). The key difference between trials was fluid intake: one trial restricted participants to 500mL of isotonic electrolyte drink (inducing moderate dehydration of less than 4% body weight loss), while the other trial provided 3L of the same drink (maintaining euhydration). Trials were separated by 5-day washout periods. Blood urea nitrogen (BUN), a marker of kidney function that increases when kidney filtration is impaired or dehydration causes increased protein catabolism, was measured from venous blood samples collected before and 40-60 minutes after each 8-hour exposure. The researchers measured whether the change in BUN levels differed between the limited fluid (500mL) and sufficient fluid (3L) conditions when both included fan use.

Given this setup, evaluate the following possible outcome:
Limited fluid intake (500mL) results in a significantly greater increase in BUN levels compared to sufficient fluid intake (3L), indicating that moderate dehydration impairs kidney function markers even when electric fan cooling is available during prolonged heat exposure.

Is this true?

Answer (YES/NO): NO